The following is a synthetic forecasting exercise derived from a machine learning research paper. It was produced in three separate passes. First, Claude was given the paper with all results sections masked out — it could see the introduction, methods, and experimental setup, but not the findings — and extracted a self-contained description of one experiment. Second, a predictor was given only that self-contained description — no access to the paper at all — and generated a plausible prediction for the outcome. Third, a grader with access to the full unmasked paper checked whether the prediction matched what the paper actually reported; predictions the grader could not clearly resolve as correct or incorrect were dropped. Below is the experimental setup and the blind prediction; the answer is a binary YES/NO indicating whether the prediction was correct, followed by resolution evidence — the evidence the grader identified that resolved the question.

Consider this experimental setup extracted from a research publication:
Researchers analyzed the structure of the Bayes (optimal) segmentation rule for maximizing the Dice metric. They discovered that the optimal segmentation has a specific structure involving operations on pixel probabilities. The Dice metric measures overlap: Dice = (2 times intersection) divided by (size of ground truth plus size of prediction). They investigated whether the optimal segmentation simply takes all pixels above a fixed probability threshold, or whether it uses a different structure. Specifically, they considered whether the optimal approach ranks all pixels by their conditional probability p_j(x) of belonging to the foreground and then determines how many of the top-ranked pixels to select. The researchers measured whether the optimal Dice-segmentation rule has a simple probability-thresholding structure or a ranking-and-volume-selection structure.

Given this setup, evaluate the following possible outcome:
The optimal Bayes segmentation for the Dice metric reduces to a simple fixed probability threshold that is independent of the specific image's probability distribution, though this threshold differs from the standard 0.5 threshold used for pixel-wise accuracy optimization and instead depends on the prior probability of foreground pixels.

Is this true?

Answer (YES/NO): NO